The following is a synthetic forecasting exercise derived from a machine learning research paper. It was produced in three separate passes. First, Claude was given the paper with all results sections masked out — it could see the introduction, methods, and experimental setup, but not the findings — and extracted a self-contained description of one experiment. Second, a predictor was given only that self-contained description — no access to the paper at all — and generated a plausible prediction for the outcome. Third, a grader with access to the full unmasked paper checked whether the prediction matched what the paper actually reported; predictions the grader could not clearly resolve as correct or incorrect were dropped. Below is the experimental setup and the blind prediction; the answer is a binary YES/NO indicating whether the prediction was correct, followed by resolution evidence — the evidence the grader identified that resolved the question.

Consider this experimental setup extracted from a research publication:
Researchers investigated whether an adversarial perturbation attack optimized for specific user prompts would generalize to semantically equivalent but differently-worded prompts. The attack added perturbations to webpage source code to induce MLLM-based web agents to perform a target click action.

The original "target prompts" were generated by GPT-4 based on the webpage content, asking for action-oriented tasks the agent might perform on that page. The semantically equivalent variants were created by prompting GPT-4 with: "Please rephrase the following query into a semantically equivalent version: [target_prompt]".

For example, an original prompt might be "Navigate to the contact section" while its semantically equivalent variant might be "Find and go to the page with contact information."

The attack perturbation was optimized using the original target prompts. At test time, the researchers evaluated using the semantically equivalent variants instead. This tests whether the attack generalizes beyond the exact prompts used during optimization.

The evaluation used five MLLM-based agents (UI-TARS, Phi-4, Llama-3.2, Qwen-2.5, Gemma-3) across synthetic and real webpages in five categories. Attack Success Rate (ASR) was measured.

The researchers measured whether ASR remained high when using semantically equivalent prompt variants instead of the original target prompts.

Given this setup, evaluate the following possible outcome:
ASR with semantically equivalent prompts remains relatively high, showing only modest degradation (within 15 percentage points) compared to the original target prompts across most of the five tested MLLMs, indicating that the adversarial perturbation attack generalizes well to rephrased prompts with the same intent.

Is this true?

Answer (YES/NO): YES